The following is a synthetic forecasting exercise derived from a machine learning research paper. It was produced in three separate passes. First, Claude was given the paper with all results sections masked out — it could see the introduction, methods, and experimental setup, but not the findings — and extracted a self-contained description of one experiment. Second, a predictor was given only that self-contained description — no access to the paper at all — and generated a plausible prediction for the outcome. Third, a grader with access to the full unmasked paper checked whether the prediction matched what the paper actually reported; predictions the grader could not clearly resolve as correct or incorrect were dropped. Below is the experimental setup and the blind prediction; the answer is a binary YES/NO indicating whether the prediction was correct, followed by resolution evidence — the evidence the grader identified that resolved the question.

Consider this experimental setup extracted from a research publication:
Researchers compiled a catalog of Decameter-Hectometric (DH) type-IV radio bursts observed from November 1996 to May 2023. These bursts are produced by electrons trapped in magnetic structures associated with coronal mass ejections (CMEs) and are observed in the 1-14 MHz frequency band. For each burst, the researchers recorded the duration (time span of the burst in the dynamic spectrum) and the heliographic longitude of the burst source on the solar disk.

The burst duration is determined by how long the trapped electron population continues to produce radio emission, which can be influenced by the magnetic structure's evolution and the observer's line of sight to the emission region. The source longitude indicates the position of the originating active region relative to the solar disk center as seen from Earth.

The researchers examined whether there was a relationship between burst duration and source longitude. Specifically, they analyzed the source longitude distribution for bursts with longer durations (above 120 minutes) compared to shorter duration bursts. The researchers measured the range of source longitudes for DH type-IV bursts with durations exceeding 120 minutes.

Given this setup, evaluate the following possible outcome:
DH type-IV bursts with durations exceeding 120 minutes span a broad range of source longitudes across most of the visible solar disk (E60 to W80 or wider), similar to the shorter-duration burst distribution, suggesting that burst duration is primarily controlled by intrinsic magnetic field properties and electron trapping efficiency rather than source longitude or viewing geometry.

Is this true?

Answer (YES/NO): NO